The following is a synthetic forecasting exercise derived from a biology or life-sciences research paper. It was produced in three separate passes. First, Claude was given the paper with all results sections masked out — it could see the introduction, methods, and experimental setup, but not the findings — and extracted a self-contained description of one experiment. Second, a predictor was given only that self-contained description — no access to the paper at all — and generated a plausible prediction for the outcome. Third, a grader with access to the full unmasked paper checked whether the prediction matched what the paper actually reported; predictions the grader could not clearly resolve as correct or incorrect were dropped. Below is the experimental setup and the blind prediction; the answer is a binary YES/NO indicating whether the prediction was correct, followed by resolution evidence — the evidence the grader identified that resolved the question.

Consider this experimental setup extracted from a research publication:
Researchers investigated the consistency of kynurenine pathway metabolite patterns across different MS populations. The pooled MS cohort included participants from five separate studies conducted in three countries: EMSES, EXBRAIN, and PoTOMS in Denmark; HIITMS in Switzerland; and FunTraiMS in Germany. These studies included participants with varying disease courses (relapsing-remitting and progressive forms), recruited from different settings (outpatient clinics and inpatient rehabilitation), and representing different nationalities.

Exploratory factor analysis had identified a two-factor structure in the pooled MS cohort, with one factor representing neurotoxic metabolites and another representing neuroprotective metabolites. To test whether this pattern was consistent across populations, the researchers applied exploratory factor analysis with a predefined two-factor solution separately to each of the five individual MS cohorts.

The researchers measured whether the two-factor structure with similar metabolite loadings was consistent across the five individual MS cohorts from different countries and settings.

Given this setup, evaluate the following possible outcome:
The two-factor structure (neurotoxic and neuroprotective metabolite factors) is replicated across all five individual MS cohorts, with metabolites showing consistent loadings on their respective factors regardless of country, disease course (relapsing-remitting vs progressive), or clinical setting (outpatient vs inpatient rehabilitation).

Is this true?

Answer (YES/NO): YES